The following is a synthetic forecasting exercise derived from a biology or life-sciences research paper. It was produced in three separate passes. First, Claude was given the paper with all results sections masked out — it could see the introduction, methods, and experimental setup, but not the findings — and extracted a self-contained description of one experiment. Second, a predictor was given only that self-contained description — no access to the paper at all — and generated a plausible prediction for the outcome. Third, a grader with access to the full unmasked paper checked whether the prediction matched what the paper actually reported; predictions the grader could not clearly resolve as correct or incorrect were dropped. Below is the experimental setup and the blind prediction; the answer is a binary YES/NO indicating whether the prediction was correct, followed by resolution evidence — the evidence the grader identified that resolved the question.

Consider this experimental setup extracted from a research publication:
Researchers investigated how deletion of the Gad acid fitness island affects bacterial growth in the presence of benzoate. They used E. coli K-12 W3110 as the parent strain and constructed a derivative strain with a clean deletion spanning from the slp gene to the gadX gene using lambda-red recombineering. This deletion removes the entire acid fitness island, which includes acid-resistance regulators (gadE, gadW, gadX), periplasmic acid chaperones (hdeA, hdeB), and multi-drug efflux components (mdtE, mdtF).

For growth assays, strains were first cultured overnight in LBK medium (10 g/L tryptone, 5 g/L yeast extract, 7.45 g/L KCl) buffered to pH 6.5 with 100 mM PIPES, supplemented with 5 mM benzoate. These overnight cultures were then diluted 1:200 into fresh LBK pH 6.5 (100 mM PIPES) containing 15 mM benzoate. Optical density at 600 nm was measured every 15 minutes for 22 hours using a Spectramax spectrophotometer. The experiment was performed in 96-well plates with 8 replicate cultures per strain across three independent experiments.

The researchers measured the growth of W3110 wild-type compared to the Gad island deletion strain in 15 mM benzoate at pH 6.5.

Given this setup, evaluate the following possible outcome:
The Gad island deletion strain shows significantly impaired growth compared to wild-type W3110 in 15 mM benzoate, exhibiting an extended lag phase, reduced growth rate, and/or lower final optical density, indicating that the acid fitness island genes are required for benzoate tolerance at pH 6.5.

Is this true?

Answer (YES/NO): NO